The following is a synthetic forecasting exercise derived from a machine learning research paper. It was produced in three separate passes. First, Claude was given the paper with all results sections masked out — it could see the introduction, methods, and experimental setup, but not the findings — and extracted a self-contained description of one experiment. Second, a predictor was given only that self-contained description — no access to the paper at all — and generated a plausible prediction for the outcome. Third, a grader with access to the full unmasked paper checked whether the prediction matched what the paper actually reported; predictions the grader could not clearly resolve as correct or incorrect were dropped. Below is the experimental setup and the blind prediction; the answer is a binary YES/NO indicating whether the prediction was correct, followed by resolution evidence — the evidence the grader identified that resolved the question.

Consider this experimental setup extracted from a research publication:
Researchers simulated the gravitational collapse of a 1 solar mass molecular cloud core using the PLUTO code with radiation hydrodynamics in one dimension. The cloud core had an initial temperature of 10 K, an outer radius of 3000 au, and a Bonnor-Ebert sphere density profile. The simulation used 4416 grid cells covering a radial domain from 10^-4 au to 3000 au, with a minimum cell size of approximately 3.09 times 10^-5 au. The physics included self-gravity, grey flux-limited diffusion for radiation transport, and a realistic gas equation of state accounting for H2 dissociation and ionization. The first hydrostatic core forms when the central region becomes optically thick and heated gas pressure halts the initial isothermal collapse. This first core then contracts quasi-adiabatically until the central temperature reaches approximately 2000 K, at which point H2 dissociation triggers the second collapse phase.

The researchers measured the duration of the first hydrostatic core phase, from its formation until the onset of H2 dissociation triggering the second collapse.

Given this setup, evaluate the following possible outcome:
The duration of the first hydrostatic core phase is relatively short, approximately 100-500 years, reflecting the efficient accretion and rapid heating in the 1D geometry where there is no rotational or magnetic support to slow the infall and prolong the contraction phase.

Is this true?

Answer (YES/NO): NO